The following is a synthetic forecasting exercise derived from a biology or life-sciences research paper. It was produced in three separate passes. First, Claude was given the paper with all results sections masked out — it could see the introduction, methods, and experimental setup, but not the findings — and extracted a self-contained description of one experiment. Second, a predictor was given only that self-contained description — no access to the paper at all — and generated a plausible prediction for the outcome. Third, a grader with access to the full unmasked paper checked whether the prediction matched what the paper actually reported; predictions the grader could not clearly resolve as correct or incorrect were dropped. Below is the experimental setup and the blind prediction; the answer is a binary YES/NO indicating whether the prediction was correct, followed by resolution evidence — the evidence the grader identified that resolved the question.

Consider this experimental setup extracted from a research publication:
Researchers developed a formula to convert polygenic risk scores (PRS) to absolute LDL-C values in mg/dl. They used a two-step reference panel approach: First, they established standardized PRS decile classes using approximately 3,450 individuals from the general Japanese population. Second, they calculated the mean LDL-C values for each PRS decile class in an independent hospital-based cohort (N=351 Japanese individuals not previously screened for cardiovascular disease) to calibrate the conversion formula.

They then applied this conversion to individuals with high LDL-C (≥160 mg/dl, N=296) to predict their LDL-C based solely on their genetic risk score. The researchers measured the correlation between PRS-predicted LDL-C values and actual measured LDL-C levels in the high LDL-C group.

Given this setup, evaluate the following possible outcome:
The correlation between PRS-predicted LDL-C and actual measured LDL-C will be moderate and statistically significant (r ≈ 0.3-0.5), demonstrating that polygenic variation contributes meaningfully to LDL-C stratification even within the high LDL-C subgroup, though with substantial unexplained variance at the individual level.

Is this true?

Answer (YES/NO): NO